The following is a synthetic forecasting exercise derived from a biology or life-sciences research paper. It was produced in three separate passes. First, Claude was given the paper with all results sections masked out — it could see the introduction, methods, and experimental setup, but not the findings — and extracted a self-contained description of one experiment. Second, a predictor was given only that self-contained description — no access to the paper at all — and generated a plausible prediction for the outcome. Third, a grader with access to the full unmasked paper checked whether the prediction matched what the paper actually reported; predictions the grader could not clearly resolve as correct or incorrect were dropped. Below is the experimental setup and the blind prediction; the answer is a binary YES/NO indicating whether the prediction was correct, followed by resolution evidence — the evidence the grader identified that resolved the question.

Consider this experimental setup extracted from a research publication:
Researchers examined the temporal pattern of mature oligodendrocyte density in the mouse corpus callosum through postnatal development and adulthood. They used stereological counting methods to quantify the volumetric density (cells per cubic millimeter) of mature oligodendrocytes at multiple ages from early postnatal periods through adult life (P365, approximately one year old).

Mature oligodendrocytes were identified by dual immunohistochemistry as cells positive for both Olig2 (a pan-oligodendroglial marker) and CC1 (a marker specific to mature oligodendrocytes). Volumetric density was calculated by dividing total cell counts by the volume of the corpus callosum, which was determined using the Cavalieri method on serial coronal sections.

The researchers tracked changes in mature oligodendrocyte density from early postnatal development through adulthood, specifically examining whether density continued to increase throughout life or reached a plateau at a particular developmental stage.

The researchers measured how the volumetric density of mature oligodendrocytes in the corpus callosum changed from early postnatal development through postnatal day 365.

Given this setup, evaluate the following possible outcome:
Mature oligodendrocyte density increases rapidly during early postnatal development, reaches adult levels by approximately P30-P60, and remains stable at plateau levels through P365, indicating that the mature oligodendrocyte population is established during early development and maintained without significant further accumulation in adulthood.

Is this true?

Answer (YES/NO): NO